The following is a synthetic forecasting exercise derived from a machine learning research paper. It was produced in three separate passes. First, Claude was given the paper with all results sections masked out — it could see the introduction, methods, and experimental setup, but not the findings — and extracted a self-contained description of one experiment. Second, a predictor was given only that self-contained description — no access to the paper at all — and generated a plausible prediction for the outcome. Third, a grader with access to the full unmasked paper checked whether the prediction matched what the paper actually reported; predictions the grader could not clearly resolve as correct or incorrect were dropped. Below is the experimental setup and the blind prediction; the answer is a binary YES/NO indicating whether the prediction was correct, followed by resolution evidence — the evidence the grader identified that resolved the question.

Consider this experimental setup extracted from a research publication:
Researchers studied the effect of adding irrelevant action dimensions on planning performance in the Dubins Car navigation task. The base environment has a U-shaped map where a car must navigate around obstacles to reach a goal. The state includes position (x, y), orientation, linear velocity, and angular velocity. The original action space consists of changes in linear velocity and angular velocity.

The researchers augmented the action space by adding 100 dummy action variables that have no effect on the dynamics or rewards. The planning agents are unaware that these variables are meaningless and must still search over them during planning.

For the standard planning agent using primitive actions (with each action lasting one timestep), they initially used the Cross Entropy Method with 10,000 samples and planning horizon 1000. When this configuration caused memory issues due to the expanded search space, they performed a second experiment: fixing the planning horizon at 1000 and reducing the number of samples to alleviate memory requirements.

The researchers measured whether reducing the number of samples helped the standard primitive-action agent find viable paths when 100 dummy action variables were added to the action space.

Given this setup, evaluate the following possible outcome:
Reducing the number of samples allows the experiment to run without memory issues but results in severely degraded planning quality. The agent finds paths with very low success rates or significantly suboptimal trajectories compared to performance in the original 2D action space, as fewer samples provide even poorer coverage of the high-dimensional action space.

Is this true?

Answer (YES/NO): NO